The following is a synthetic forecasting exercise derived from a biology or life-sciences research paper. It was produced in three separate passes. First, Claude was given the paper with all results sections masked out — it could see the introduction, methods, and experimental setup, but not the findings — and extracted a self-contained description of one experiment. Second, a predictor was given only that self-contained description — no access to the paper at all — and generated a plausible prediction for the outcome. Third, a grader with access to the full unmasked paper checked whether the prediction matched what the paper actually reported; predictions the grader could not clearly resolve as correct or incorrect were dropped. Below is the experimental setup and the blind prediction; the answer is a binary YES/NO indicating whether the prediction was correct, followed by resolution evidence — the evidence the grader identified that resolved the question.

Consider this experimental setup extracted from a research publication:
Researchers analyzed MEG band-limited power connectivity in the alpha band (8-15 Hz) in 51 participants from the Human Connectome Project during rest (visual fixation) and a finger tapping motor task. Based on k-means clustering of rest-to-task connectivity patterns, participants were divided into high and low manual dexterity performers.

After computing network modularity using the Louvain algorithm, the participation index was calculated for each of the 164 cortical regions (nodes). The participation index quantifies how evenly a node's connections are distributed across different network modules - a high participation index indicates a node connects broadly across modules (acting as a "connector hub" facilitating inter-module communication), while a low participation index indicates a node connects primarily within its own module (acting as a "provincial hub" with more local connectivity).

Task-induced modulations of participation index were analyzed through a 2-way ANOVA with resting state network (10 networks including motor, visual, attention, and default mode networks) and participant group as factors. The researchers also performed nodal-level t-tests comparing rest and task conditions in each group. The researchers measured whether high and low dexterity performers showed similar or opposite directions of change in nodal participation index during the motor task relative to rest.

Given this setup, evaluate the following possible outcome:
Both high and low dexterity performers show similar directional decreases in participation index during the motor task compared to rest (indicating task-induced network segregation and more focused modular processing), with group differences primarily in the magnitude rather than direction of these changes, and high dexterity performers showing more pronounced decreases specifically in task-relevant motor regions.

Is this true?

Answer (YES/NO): NO